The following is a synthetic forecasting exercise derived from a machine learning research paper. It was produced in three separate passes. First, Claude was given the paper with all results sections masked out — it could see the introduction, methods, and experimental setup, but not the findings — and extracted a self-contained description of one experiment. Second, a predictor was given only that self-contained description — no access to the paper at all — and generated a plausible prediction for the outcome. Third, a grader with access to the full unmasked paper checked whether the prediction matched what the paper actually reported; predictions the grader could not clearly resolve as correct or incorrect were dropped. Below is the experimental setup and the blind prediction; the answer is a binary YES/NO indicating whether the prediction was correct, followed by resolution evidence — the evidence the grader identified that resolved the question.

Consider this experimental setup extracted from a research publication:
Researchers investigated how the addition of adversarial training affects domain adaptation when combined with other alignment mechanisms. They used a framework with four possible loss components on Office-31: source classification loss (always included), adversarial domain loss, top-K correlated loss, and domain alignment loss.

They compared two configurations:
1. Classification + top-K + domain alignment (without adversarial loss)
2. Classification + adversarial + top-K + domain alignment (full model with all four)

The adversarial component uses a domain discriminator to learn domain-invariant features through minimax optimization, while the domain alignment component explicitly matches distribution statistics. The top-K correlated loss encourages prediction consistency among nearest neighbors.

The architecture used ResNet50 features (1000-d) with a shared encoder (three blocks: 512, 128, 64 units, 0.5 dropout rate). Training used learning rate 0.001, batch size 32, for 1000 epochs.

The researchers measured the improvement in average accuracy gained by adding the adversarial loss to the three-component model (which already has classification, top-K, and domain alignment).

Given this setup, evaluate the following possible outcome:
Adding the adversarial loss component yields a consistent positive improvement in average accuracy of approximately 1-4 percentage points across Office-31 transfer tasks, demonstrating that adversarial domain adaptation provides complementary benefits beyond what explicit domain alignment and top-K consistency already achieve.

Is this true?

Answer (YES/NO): NO